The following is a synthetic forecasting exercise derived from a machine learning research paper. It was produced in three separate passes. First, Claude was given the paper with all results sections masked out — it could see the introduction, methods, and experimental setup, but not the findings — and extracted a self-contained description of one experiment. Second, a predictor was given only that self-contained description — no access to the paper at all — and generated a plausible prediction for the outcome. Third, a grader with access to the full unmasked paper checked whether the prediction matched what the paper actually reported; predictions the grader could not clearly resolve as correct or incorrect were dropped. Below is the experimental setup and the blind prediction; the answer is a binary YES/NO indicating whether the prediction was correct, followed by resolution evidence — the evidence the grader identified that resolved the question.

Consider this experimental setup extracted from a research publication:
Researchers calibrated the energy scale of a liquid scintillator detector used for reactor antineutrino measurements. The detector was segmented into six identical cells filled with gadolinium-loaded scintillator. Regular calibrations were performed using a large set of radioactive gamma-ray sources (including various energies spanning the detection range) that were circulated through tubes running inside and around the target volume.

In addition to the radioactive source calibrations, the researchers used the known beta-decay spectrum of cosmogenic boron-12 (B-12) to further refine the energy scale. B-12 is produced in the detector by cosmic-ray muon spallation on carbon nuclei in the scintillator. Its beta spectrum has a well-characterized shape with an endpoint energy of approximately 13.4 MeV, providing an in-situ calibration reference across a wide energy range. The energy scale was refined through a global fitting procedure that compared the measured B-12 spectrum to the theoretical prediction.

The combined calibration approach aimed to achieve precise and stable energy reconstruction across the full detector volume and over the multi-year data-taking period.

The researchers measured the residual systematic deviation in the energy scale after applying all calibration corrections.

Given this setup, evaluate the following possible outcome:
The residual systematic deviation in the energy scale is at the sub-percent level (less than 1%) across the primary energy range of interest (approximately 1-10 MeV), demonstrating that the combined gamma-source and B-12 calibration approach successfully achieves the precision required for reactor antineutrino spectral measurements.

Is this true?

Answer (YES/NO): NO